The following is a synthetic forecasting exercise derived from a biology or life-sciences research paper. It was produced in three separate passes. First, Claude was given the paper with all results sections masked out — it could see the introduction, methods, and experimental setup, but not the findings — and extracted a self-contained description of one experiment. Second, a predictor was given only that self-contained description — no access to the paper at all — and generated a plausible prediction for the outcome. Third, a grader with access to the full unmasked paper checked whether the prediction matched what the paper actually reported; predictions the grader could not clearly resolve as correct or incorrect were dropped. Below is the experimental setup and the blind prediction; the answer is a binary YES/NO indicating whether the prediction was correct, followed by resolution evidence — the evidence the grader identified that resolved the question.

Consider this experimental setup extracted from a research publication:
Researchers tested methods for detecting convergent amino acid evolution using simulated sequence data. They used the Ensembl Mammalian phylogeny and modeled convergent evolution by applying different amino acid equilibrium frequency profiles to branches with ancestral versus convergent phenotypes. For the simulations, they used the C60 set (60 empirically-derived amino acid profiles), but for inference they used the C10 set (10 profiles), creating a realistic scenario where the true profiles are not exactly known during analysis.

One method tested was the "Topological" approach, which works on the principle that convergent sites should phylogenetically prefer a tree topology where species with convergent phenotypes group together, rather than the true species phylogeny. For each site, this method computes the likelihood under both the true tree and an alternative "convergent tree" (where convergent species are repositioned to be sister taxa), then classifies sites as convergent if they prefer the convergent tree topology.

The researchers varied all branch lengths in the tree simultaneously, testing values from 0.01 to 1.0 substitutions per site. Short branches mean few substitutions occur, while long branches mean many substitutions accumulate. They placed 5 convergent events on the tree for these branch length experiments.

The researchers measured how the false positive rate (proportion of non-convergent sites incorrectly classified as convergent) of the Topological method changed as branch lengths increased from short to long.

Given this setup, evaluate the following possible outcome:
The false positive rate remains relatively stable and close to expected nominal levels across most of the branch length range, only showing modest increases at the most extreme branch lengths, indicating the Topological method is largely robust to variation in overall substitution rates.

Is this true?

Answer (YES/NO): NO